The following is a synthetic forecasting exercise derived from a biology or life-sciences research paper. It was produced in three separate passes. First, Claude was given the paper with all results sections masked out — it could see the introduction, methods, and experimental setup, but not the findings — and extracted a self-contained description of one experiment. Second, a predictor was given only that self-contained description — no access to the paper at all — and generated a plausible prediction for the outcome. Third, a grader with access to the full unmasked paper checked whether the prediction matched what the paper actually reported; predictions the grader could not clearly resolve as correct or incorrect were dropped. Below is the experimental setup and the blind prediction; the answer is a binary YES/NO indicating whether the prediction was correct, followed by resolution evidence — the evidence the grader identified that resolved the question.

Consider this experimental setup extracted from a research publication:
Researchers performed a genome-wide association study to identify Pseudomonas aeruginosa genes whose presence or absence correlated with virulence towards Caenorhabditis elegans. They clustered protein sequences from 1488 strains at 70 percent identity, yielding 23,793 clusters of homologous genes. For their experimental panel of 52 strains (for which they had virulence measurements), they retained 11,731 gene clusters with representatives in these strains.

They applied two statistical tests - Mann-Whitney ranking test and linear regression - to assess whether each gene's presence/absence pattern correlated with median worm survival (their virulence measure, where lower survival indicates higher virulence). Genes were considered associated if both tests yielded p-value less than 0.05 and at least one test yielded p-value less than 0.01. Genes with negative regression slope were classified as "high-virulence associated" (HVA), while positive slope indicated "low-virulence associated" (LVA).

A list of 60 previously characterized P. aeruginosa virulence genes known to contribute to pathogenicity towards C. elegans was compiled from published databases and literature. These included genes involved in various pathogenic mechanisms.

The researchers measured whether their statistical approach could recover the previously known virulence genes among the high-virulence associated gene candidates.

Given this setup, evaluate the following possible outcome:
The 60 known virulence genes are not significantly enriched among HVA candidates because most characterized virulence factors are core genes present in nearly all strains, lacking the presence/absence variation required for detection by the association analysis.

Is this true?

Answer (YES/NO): YES